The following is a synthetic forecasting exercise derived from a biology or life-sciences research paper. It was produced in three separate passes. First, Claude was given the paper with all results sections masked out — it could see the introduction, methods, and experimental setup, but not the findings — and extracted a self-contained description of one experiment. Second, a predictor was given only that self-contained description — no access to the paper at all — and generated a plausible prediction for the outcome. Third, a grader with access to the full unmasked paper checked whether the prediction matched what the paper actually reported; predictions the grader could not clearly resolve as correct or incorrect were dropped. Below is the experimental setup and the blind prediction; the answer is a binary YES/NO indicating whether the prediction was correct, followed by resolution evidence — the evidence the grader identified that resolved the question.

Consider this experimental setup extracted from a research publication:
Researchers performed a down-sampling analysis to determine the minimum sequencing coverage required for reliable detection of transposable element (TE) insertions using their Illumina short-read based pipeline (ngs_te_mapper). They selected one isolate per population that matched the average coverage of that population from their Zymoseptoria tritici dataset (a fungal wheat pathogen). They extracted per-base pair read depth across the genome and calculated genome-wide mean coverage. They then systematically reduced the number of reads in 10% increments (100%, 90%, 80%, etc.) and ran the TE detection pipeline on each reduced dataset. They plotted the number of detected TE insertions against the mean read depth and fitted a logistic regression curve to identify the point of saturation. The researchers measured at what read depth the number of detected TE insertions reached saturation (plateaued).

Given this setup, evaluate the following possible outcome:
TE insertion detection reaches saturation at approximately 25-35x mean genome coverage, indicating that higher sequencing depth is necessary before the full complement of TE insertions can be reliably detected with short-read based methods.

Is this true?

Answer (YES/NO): NO